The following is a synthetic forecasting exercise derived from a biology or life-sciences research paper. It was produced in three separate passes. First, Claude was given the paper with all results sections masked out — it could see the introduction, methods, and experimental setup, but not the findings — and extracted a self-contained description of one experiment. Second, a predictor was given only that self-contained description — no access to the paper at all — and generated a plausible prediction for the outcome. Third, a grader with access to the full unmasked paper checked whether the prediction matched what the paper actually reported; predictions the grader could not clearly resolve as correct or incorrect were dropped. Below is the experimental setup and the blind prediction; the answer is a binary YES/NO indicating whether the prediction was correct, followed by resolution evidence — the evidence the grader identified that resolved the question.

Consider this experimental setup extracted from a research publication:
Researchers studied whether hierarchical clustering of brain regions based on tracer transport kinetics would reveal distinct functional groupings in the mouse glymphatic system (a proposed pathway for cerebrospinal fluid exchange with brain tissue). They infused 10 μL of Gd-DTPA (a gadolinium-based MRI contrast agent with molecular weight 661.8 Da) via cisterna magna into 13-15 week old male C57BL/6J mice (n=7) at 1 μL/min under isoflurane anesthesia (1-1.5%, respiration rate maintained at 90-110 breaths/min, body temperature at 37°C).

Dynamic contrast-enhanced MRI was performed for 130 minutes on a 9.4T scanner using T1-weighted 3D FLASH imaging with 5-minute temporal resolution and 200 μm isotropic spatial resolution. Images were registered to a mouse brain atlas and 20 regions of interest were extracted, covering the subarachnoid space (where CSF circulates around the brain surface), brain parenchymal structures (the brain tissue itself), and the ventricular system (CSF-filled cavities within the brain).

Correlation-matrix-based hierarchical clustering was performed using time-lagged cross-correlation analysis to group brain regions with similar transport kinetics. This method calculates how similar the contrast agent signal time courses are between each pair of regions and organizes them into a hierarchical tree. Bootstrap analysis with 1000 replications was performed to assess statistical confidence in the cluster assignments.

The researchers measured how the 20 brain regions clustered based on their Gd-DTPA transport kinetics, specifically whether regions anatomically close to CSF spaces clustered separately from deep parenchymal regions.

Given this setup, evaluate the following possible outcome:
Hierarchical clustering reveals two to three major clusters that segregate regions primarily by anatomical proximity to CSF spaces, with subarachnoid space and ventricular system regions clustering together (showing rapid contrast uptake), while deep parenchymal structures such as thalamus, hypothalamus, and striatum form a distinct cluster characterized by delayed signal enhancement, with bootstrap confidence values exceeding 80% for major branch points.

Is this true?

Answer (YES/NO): NO